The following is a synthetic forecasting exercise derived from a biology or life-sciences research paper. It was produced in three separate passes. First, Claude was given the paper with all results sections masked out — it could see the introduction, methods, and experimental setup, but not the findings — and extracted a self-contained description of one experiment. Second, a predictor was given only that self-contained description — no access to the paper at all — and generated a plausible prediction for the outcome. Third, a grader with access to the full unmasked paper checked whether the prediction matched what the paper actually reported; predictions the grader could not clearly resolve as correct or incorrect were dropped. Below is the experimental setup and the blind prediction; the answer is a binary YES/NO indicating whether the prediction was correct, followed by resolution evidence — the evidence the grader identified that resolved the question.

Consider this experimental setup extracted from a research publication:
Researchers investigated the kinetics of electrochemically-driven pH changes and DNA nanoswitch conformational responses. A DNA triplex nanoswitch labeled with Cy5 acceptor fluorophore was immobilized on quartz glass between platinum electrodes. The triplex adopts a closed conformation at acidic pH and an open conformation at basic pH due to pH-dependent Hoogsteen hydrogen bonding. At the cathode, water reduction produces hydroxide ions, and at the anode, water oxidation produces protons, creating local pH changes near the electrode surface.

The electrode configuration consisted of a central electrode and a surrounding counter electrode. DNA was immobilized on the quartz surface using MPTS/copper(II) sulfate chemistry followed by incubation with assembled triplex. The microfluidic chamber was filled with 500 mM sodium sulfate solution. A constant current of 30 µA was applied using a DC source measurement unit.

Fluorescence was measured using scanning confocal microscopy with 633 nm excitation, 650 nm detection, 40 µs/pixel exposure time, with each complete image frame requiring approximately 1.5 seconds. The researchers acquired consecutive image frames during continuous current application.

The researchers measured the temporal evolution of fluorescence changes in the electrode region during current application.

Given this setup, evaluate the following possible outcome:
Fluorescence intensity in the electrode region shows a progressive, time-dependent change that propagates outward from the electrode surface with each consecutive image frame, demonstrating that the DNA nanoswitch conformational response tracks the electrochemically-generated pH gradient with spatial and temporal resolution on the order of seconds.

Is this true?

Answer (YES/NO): YES